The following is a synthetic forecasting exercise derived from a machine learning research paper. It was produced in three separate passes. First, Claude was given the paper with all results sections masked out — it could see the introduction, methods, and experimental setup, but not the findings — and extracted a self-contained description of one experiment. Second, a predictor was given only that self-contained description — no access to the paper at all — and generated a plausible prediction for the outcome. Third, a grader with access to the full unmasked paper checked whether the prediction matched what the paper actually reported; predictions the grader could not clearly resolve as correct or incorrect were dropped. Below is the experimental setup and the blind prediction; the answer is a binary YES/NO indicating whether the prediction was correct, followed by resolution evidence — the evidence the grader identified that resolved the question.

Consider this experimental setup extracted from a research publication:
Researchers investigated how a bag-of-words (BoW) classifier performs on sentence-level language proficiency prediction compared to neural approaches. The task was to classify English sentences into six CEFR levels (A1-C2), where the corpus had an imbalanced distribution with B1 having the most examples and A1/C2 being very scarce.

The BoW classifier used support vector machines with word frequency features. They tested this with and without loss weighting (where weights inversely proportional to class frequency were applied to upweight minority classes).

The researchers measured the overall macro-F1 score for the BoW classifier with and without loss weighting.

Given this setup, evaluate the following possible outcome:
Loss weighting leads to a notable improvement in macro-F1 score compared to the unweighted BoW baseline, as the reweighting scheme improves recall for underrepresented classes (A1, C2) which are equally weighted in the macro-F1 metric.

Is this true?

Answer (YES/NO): YES